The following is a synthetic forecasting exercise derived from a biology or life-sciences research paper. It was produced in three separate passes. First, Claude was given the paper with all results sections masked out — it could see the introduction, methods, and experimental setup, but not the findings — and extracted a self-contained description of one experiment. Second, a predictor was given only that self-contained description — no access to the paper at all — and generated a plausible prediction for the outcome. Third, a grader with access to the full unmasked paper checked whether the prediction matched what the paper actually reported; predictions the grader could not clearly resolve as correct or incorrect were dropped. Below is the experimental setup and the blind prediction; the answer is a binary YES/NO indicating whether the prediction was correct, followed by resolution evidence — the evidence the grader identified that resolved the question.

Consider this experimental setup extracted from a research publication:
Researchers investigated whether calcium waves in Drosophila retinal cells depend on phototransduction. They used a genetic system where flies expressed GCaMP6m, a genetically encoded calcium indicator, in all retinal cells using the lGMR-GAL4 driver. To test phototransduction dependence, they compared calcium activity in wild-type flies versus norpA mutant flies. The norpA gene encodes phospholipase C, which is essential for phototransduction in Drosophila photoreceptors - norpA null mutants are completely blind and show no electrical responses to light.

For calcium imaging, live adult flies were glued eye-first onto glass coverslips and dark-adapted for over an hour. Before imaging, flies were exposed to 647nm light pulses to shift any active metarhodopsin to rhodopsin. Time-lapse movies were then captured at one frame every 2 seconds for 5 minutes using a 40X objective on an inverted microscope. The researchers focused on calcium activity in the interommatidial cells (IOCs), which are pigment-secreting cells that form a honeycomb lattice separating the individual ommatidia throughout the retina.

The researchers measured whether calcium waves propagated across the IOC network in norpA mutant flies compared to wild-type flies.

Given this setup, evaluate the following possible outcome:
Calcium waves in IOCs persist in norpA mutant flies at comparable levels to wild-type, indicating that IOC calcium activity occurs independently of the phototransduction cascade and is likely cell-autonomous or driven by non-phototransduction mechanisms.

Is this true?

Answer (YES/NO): YES